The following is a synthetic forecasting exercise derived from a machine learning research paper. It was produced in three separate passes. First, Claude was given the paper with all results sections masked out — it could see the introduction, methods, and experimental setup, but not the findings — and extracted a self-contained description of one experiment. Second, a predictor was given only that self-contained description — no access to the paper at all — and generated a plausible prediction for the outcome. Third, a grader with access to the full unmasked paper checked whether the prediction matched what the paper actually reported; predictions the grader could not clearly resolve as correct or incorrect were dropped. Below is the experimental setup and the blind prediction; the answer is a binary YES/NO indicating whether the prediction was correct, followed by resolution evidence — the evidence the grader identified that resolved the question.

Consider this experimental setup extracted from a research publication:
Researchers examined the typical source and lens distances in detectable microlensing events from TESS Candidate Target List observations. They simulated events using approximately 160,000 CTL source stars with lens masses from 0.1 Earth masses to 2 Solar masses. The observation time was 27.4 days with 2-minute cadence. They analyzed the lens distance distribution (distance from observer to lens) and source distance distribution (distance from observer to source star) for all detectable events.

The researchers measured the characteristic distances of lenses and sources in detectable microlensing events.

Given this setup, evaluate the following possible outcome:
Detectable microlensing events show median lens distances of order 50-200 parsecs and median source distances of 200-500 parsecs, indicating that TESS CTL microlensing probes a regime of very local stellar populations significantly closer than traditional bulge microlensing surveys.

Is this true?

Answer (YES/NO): NO